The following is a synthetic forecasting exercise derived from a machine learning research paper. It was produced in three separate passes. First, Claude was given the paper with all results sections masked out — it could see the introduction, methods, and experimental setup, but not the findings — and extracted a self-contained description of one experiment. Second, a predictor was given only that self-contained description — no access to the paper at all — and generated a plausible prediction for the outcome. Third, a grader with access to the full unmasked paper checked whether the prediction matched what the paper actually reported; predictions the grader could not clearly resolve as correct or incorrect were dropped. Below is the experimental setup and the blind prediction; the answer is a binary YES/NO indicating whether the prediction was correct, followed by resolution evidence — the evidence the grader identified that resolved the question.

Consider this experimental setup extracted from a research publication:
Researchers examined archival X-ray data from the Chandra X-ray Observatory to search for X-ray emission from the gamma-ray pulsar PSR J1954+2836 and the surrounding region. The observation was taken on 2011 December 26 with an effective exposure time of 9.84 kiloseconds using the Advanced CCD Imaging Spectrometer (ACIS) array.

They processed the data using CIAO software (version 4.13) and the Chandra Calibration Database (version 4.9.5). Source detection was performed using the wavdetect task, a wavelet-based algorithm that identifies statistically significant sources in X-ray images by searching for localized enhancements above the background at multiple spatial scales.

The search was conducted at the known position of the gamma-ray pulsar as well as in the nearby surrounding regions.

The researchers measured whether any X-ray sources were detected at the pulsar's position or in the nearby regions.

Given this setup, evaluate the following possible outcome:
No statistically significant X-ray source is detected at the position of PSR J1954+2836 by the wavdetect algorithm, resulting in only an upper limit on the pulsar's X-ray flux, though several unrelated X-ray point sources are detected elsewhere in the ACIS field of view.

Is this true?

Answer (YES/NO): NO